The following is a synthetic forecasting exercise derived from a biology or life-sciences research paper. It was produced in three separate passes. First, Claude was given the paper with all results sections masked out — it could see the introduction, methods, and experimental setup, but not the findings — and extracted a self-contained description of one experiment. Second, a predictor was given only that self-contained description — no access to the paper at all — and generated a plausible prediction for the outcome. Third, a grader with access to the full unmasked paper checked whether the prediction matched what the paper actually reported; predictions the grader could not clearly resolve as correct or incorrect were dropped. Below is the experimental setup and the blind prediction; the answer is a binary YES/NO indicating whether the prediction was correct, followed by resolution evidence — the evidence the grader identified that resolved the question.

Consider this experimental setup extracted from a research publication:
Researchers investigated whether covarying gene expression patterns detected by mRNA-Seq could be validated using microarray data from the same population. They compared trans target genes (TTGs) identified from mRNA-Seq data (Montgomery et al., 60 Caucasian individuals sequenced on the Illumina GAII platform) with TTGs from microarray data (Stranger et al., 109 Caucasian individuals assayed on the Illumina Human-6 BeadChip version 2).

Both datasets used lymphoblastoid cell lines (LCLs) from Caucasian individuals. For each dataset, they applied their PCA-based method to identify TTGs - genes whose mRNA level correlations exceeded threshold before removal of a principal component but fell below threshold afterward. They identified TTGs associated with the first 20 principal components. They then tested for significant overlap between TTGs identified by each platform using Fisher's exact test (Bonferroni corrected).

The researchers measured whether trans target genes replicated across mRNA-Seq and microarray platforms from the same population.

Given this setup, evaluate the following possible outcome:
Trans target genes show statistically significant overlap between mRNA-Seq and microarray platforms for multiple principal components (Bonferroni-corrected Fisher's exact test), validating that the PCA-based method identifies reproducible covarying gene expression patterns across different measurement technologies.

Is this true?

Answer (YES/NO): YES